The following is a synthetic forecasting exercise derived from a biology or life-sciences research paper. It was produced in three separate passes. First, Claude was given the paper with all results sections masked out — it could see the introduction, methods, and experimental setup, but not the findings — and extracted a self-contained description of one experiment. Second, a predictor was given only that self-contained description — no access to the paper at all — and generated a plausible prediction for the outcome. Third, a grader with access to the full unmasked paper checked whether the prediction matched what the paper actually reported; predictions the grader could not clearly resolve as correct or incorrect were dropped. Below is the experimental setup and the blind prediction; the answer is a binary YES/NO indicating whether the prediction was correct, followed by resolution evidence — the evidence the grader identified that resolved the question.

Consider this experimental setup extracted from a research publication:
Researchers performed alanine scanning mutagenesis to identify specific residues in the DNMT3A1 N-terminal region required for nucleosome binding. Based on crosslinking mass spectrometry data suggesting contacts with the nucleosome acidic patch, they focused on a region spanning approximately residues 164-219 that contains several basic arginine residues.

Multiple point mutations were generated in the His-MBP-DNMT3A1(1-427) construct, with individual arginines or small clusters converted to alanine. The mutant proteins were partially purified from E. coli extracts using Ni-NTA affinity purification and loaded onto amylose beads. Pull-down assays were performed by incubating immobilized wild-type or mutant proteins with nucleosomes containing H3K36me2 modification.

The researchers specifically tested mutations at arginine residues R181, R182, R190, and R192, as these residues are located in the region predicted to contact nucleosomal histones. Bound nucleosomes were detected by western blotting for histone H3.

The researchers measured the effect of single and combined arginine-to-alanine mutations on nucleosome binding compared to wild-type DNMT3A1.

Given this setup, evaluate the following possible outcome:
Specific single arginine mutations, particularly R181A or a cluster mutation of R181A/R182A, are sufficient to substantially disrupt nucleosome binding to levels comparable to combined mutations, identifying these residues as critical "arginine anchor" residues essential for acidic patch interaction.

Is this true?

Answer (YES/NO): YES